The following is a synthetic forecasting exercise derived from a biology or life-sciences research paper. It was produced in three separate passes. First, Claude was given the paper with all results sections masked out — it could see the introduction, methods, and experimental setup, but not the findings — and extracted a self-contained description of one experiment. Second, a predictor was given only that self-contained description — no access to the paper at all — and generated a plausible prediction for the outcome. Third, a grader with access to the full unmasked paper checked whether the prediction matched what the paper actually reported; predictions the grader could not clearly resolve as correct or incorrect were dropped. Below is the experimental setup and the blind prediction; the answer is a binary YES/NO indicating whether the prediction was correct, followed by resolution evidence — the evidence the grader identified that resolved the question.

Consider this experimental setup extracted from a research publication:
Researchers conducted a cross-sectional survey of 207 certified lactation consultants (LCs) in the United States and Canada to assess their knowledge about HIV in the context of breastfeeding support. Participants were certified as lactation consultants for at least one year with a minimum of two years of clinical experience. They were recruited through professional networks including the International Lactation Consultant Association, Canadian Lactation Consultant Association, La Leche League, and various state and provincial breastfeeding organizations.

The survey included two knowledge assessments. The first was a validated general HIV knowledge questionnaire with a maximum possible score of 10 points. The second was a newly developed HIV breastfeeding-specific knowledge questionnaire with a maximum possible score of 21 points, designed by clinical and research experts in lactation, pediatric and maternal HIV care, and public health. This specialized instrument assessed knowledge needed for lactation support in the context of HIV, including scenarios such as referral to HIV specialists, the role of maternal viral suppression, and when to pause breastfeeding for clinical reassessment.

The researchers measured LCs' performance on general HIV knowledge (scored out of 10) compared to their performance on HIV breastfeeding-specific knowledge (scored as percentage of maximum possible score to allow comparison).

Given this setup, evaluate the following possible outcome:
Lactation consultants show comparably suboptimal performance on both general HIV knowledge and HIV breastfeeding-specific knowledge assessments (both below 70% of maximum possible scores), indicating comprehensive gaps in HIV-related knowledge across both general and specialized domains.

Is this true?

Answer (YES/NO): NO